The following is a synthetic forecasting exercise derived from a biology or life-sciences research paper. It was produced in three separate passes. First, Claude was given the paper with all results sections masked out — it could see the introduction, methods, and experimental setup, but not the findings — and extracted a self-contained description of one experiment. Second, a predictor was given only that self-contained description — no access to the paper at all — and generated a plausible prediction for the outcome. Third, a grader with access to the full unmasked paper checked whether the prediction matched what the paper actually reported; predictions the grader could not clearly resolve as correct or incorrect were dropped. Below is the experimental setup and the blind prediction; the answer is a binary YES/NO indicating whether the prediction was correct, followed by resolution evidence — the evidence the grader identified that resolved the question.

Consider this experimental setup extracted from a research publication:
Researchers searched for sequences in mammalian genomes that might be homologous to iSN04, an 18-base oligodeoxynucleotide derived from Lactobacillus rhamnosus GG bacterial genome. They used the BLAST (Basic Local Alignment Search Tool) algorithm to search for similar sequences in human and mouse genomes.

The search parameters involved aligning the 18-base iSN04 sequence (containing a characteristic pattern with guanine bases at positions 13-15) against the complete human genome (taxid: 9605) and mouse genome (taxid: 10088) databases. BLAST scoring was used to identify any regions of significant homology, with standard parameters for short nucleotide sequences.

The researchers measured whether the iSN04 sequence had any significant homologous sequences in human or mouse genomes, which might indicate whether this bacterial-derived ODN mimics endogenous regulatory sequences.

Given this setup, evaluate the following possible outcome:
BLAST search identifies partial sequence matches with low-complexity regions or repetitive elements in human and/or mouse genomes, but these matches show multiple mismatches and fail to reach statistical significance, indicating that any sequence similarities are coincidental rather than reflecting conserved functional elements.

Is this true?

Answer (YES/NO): NO